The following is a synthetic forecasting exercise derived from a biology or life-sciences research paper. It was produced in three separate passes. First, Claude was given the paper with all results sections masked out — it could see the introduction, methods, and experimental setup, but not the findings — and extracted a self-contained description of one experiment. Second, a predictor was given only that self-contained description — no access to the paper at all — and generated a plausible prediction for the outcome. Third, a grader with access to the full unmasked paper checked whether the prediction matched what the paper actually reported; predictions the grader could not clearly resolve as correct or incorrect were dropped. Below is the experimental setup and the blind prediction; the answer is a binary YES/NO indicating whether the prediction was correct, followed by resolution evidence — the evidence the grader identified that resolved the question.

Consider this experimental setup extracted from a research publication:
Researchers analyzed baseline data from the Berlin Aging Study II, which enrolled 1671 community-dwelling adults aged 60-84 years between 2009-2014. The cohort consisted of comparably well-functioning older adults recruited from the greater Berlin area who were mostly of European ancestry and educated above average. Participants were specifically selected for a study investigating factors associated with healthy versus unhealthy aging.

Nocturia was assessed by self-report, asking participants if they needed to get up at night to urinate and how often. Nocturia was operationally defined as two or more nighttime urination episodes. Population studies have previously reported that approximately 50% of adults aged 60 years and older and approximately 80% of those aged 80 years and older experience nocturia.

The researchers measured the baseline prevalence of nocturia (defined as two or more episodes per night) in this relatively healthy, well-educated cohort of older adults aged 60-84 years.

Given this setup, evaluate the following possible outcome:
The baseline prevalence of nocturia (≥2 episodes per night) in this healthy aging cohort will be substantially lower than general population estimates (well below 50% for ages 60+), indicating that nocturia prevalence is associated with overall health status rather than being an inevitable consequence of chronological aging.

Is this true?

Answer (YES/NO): YES